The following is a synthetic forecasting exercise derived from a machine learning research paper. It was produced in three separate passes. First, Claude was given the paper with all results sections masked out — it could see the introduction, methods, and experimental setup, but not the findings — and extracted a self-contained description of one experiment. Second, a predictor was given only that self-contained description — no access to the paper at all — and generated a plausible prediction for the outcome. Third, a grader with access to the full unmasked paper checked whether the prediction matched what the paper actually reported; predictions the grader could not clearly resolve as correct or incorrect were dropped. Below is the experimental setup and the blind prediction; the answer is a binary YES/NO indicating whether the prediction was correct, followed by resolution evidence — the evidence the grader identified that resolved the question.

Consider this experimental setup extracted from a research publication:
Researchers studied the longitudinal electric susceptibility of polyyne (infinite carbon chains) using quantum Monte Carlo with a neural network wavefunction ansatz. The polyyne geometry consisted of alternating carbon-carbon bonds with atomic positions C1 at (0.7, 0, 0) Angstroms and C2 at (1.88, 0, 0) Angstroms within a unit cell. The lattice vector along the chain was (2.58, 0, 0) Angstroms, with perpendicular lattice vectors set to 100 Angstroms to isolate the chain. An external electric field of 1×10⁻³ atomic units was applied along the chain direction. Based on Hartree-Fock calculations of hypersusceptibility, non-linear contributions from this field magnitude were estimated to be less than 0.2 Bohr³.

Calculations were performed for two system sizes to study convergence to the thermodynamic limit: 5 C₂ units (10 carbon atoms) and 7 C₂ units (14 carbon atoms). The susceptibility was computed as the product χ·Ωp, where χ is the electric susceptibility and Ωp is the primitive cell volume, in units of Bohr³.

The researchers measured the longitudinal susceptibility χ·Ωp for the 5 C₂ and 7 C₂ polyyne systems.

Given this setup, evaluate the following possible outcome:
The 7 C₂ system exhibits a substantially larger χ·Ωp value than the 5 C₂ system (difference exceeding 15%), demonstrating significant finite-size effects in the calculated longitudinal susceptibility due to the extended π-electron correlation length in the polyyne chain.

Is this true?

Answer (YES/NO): NO